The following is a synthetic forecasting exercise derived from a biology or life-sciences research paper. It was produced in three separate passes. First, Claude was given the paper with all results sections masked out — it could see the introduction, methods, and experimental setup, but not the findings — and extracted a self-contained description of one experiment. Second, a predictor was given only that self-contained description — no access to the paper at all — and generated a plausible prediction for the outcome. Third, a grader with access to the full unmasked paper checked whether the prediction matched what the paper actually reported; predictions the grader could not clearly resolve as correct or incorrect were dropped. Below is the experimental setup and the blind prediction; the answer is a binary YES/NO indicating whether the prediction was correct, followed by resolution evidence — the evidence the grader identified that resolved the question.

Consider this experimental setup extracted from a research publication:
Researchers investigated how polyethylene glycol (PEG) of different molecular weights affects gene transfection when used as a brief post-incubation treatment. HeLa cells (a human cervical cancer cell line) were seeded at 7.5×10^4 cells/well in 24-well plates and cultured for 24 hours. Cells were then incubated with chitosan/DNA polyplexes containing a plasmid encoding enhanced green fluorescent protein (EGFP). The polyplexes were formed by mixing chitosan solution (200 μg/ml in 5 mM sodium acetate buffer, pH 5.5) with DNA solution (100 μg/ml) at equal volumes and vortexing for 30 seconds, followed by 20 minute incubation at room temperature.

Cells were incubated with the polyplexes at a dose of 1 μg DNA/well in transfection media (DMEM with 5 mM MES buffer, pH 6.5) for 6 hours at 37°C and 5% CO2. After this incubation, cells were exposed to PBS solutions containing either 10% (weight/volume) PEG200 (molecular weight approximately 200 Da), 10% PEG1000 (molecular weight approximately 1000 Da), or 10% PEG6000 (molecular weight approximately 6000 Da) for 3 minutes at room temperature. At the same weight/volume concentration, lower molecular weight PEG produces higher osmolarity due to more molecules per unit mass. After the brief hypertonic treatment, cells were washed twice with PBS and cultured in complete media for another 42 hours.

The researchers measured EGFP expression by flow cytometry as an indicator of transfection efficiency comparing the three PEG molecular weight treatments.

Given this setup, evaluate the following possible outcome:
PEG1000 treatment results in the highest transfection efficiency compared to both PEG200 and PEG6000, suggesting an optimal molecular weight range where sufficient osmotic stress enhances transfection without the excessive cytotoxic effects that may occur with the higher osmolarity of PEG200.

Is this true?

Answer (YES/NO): NO